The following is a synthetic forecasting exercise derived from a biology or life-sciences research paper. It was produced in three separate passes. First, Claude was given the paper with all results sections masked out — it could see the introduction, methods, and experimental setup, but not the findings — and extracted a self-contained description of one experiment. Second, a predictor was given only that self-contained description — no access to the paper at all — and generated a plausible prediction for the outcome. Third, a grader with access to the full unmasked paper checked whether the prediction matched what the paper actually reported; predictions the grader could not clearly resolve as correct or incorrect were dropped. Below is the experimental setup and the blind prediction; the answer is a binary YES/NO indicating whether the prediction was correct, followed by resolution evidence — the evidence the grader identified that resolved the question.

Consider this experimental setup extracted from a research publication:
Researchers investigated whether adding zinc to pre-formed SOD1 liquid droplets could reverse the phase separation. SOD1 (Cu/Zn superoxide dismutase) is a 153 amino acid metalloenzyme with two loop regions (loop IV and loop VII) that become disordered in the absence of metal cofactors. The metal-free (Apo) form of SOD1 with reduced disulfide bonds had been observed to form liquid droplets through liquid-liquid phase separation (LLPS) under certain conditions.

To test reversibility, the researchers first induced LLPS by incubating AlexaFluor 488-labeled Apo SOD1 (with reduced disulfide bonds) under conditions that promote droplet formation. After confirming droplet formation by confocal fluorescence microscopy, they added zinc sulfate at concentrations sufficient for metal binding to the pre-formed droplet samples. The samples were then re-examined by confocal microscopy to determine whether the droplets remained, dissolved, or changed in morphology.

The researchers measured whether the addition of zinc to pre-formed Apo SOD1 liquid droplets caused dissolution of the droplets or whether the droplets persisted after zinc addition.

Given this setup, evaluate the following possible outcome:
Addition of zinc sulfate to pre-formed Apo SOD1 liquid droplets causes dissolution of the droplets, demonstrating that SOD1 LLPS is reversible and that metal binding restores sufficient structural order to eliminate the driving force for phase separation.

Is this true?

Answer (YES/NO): YES